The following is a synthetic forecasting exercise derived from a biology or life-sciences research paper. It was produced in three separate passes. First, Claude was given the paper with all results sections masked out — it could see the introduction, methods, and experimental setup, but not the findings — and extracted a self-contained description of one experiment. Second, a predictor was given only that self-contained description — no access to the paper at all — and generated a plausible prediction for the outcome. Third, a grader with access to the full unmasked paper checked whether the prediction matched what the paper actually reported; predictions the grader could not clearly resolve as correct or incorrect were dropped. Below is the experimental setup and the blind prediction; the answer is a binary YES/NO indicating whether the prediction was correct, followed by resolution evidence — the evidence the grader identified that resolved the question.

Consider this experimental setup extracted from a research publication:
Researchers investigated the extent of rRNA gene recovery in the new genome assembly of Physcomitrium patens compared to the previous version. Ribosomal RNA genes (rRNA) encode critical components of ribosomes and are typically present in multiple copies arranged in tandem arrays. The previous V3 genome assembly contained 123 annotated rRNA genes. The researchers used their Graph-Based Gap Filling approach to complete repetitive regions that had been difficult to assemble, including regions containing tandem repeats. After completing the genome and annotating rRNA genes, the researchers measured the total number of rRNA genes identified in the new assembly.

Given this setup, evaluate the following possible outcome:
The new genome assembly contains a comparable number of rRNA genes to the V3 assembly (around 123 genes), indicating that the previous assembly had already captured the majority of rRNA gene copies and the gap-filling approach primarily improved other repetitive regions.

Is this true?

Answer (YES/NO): NO